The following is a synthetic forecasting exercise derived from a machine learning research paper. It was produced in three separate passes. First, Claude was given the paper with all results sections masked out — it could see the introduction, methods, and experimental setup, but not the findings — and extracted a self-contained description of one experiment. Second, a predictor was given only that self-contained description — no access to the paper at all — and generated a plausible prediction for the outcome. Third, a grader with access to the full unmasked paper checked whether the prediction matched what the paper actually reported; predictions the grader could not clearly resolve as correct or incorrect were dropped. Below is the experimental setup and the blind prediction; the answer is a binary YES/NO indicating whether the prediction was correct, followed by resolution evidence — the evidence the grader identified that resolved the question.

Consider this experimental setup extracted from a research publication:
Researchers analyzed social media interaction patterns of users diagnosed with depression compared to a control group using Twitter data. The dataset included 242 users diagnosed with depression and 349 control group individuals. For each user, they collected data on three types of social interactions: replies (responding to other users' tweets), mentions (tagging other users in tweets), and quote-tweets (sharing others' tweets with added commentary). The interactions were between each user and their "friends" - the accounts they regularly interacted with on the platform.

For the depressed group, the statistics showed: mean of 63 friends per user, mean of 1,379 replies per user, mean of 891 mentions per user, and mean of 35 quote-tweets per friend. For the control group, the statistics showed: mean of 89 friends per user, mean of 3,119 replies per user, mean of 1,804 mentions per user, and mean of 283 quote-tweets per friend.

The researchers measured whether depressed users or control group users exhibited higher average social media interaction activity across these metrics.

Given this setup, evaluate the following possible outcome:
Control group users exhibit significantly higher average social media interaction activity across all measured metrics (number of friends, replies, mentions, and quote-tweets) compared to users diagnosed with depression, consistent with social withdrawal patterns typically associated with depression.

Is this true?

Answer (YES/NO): YES